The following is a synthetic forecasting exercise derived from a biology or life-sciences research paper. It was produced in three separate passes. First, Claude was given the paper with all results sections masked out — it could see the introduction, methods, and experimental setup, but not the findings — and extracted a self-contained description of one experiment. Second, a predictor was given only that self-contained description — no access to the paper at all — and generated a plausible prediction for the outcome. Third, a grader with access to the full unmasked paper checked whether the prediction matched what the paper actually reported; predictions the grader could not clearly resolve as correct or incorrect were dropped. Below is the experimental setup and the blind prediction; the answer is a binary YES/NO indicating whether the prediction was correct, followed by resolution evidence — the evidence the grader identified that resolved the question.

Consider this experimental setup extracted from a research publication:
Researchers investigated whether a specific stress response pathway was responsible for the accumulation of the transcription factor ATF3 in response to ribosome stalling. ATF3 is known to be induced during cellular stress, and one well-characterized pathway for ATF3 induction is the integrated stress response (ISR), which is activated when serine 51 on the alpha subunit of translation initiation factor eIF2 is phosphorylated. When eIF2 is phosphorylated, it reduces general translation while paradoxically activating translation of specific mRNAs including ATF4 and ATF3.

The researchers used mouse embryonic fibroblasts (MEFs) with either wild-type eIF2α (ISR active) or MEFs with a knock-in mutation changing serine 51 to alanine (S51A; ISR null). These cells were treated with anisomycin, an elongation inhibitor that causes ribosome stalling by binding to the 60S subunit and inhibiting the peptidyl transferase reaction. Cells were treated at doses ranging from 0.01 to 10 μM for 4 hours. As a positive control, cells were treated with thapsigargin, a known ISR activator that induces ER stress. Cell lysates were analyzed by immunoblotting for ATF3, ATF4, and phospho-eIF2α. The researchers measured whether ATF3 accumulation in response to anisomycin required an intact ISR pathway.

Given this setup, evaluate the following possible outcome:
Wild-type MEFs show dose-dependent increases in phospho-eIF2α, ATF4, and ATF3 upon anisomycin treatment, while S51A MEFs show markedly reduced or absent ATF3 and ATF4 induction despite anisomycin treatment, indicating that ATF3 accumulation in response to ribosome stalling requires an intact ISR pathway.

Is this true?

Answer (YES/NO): NO